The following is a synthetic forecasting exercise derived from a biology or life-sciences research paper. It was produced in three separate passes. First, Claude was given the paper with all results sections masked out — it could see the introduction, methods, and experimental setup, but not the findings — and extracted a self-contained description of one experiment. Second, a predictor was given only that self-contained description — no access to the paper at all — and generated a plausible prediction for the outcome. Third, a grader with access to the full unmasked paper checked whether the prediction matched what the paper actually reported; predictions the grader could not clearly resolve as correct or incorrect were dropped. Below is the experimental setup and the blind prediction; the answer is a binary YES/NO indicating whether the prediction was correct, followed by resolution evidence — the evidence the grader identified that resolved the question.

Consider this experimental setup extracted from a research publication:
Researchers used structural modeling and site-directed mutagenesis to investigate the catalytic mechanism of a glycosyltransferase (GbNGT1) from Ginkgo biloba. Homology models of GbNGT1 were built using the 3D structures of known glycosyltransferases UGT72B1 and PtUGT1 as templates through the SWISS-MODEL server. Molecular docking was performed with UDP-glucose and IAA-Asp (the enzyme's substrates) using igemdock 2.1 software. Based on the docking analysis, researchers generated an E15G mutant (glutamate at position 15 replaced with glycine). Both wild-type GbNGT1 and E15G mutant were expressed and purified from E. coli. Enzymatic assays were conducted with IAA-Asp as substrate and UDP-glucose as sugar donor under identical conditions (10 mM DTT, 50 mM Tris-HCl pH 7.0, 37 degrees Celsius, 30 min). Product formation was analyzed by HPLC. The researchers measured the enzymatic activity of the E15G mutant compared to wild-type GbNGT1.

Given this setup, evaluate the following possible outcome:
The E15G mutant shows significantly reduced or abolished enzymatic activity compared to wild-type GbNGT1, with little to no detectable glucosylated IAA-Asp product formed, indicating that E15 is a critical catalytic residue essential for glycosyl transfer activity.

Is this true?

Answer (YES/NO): YES